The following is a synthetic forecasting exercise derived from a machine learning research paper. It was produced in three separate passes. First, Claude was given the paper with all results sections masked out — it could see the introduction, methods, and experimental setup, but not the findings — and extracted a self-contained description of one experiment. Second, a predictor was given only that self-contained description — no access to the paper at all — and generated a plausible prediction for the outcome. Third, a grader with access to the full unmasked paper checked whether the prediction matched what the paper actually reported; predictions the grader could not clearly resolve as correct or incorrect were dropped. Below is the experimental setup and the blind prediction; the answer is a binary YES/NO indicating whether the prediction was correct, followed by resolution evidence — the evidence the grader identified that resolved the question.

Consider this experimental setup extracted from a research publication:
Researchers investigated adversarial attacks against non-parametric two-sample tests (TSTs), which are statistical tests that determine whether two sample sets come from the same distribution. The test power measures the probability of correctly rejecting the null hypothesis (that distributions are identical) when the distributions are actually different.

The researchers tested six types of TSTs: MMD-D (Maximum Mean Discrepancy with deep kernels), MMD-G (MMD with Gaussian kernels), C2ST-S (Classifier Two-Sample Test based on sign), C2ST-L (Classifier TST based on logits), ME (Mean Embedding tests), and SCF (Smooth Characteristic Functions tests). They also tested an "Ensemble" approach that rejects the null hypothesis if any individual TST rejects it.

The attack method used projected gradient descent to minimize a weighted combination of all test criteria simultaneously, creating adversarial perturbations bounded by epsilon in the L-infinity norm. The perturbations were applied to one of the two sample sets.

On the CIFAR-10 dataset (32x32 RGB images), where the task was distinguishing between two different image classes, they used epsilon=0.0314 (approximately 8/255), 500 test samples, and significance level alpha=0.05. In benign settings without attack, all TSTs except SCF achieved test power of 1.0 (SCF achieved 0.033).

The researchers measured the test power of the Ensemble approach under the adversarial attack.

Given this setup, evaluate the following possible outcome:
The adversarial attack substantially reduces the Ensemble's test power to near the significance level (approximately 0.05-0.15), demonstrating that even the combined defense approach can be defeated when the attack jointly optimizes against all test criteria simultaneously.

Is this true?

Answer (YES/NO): NO